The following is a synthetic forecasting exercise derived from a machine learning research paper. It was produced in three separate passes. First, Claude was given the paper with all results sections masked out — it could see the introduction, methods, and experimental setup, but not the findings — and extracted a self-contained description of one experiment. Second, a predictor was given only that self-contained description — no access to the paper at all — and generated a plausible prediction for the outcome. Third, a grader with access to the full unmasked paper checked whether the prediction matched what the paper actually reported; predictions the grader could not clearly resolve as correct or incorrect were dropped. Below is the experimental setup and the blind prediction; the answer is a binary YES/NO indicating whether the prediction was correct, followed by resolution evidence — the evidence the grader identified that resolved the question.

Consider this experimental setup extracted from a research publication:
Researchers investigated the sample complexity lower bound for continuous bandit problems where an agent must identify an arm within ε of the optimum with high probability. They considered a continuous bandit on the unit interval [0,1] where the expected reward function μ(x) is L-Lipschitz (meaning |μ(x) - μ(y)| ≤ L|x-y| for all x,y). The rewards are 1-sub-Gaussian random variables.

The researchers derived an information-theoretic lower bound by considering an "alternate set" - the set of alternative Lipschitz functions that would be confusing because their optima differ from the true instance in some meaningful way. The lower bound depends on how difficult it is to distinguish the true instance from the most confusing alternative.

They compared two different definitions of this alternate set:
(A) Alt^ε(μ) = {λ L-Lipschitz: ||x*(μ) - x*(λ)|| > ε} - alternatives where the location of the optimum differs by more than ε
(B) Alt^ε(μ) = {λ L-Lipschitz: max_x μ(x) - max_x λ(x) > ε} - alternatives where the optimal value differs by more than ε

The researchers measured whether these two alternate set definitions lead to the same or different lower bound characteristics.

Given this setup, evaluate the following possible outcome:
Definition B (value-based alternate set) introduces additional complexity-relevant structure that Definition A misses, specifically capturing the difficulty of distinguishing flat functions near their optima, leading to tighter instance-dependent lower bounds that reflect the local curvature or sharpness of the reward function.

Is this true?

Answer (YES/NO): NO